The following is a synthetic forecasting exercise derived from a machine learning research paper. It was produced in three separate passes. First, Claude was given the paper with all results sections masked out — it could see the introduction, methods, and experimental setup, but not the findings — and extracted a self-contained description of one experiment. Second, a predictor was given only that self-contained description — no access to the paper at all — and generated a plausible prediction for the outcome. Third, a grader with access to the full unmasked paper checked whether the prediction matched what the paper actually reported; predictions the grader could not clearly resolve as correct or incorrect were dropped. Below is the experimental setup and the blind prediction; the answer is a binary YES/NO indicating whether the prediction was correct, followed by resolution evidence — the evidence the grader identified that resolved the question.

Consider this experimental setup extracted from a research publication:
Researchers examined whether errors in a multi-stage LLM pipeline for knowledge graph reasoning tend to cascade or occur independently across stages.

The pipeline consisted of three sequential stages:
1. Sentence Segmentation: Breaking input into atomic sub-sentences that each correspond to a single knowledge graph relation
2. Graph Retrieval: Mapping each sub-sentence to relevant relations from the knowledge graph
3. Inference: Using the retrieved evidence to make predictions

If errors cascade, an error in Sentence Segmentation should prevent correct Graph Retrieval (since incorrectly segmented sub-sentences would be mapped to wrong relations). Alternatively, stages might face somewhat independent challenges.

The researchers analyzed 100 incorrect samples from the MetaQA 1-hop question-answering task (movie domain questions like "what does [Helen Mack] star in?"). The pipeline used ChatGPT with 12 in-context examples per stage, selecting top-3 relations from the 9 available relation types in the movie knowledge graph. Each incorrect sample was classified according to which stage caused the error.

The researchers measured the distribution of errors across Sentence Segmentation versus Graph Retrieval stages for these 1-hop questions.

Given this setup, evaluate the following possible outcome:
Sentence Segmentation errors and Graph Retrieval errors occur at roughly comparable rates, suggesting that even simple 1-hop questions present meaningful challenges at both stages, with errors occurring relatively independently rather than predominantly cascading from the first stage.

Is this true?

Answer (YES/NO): NO